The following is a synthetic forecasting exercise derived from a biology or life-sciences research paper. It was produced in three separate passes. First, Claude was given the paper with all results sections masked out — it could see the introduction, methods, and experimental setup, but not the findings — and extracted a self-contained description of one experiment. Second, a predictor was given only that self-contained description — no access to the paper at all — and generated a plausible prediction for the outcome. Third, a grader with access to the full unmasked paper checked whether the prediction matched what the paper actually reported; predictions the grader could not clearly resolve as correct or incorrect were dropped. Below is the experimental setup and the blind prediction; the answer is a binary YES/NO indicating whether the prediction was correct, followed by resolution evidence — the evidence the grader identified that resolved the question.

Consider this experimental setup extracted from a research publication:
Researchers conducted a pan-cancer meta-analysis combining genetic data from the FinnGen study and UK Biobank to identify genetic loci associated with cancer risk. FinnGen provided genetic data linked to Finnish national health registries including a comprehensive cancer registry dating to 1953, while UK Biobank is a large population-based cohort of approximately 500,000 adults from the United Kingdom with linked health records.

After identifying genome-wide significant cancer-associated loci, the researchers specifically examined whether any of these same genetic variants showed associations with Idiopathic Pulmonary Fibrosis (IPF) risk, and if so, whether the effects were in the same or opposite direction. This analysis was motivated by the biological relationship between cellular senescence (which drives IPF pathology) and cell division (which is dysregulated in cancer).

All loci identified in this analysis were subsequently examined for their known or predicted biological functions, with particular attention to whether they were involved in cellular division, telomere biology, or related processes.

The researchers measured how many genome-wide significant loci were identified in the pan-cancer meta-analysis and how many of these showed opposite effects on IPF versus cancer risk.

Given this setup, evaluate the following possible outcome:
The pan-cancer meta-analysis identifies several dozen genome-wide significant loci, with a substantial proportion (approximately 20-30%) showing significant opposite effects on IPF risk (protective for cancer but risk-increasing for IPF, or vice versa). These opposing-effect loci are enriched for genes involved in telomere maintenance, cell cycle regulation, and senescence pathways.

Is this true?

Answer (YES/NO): NO